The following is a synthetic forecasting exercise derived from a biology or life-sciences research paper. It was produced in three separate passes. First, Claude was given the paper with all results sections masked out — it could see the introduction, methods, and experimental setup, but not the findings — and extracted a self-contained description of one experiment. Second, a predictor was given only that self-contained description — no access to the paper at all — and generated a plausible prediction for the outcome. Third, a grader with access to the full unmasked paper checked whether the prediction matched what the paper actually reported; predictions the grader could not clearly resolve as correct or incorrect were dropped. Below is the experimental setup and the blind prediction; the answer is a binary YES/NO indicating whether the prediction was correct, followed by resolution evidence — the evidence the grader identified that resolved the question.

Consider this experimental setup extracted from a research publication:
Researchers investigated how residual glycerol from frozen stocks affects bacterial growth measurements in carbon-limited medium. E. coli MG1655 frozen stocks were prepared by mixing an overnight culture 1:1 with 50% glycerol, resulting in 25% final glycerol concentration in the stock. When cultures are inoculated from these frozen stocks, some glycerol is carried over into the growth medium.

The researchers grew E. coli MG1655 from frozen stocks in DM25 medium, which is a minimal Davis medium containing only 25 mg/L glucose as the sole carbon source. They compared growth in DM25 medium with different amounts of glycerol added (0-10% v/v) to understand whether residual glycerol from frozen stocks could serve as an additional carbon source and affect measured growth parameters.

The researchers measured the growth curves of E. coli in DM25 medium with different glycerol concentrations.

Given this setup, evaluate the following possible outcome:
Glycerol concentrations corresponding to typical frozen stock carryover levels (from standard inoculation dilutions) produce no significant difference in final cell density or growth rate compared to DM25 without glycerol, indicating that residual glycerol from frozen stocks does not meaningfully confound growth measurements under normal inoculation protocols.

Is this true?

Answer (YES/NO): NO